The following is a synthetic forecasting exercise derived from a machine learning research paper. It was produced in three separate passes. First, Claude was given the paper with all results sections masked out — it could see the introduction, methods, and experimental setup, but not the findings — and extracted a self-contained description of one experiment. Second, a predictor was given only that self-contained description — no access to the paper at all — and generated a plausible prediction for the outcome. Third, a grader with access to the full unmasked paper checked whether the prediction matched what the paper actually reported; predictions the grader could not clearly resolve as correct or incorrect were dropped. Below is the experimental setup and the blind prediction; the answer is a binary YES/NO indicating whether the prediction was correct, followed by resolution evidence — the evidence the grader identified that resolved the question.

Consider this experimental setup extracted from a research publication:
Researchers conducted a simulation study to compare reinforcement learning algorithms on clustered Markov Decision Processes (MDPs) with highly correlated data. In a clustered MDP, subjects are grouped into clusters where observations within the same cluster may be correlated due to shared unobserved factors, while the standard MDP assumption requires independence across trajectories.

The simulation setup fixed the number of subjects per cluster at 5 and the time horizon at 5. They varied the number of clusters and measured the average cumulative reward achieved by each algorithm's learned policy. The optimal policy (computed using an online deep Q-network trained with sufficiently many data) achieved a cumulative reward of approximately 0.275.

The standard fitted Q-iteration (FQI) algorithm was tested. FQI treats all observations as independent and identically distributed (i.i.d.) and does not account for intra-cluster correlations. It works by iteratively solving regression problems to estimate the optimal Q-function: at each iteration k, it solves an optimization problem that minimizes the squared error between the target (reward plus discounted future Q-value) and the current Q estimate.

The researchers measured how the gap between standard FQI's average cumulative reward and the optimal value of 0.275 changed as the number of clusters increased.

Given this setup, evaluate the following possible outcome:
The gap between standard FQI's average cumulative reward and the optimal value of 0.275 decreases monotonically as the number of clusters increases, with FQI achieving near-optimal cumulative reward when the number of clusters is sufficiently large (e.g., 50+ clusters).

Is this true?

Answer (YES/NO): NO